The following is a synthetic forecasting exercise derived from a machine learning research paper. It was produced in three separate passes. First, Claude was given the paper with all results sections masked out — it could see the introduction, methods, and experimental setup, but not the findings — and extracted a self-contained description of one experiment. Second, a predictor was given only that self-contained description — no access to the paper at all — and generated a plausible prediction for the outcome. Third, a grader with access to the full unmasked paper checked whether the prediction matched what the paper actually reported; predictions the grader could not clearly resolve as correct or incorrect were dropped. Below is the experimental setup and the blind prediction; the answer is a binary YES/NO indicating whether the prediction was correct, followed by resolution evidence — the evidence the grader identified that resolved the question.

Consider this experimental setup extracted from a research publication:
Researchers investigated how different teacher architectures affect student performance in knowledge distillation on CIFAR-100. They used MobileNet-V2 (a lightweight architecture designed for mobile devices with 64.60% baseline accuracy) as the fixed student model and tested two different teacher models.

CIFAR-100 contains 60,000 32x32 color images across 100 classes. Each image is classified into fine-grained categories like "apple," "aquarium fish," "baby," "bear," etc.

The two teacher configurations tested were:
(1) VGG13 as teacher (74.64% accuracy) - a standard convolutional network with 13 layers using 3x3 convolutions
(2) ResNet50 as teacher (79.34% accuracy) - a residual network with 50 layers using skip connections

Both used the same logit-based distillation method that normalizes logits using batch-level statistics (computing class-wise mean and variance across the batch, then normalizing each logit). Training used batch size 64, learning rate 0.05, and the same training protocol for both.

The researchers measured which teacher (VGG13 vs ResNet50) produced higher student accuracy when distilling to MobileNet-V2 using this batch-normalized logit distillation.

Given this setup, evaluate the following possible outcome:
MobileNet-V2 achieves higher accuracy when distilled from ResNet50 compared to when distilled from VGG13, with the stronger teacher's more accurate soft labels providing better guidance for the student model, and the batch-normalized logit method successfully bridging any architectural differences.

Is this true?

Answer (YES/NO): YES